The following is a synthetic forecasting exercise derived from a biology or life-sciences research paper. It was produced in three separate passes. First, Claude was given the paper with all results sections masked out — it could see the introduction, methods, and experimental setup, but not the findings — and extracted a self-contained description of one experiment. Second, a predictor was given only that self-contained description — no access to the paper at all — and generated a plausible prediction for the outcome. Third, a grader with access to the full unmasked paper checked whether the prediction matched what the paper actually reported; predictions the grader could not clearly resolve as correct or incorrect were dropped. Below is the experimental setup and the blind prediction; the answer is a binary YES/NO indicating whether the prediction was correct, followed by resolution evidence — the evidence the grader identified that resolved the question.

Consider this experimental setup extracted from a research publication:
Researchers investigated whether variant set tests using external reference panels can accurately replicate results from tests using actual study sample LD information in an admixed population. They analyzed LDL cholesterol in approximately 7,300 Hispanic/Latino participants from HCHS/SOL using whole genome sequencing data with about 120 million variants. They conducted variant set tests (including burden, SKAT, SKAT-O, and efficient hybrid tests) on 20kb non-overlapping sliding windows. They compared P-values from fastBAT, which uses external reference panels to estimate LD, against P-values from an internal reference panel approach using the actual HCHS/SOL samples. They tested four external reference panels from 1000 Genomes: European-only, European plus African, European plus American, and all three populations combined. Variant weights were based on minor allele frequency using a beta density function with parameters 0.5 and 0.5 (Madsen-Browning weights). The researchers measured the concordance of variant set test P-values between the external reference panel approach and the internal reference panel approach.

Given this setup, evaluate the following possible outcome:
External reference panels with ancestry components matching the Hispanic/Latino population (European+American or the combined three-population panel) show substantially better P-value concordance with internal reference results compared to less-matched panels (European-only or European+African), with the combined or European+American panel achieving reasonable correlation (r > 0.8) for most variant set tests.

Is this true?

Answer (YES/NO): NO